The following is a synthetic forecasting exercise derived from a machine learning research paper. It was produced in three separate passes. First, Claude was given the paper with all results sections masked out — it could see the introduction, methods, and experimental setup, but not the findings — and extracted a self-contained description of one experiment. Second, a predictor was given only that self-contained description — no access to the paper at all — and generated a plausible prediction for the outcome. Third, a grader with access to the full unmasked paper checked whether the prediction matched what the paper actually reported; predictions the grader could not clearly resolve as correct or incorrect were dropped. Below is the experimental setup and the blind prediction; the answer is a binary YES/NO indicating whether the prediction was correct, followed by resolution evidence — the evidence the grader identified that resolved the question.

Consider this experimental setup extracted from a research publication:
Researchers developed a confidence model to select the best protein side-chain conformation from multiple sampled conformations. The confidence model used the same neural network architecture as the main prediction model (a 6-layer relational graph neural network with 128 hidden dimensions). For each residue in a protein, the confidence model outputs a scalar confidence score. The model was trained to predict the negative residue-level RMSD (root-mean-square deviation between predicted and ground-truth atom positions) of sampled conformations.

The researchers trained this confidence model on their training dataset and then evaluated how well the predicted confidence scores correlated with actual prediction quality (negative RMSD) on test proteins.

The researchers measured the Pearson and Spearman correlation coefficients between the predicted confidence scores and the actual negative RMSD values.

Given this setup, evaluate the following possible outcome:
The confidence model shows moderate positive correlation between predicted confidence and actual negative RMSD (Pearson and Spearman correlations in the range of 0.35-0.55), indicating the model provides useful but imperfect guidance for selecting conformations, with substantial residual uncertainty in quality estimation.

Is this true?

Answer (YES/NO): NO